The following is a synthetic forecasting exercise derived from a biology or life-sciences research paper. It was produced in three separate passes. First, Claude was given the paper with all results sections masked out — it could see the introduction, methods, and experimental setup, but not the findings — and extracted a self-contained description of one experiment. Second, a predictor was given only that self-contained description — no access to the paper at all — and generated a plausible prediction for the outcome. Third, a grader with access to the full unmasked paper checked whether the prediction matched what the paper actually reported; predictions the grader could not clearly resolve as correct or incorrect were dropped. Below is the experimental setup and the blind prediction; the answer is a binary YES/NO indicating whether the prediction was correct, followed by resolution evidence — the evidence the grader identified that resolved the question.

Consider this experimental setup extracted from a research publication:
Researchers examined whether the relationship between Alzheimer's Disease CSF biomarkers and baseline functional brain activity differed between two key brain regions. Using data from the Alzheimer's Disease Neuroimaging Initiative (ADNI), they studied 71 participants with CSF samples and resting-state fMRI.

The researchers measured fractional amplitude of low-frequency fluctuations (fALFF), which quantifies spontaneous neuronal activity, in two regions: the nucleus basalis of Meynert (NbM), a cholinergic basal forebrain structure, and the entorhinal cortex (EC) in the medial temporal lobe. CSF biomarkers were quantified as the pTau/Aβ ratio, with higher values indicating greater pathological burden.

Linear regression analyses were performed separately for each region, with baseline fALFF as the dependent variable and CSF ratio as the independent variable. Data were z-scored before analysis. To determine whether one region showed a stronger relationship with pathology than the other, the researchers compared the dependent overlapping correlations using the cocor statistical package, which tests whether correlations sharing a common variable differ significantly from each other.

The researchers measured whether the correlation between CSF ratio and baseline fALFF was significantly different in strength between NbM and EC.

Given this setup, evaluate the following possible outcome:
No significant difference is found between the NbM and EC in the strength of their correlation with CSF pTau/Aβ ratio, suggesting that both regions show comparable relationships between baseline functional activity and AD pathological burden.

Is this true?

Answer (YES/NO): NO